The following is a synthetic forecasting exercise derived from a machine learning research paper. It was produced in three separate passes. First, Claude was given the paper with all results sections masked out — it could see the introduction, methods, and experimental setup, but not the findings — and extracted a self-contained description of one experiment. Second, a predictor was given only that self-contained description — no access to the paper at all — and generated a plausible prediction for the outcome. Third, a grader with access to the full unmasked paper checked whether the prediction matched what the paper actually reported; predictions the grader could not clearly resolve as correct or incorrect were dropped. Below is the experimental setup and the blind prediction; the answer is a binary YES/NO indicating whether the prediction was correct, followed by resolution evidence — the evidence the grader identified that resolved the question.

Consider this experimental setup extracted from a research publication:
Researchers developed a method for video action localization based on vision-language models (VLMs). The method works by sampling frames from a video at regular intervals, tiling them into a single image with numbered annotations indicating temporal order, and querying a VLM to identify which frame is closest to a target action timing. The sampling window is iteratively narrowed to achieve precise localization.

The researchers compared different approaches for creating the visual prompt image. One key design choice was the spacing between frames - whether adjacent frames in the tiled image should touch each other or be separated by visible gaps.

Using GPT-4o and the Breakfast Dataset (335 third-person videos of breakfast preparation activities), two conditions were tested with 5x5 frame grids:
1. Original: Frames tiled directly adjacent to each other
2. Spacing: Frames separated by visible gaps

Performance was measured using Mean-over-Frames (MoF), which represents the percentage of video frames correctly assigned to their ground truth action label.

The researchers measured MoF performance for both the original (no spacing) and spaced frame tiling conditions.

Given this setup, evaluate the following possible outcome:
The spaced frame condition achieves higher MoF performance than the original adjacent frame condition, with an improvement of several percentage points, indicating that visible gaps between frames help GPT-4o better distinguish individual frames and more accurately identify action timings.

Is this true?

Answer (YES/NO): NO